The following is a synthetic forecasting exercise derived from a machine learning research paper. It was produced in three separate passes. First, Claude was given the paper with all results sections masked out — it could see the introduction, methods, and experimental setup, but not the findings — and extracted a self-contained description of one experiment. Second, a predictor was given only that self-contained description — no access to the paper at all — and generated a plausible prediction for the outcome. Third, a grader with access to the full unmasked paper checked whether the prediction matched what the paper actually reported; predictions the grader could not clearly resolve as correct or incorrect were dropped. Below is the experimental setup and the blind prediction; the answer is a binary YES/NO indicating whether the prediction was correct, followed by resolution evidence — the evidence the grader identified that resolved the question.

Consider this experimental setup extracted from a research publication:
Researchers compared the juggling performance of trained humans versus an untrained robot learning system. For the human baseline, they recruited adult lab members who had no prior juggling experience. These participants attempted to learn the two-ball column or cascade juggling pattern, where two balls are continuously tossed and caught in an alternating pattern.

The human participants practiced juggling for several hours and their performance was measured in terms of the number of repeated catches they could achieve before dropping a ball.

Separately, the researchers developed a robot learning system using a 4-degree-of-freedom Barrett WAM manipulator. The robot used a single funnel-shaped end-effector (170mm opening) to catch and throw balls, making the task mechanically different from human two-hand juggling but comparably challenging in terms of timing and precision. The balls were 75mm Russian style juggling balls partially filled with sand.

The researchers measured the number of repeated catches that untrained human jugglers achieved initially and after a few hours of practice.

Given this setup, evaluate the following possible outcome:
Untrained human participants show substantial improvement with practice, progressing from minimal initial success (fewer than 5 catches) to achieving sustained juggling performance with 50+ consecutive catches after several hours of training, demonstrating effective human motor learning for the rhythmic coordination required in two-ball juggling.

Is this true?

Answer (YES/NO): NO